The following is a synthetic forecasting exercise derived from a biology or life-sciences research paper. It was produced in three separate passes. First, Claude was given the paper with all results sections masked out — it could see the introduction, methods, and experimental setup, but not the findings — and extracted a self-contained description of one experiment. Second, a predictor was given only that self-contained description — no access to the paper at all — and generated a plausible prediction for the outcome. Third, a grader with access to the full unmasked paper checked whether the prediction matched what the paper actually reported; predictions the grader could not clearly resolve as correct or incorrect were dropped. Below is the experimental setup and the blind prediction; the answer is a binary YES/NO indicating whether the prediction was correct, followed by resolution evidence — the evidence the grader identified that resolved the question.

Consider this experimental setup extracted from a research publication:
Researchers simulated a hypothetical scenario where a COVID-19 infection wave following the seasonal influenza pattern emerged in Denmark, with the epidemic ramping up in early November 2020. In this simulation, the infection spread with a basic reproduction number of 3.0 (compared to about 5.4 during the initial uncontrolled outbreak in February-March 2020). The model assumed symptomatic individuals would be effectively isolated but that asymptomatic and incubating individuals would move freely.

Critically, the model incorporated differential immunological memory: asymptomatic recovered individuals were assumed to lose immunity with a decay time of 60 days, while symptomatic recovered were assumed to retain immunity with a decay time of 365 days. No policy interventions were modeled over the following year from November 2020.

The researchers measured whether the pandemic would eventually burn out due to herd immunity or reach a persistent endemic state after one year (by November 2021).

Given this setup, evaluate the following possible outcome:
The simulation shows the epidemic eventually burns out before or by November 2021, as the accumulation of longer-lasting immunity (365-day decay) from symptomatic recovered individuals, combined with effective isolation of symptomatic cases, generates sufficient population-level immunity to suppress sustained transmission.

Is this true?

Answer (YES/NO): NO